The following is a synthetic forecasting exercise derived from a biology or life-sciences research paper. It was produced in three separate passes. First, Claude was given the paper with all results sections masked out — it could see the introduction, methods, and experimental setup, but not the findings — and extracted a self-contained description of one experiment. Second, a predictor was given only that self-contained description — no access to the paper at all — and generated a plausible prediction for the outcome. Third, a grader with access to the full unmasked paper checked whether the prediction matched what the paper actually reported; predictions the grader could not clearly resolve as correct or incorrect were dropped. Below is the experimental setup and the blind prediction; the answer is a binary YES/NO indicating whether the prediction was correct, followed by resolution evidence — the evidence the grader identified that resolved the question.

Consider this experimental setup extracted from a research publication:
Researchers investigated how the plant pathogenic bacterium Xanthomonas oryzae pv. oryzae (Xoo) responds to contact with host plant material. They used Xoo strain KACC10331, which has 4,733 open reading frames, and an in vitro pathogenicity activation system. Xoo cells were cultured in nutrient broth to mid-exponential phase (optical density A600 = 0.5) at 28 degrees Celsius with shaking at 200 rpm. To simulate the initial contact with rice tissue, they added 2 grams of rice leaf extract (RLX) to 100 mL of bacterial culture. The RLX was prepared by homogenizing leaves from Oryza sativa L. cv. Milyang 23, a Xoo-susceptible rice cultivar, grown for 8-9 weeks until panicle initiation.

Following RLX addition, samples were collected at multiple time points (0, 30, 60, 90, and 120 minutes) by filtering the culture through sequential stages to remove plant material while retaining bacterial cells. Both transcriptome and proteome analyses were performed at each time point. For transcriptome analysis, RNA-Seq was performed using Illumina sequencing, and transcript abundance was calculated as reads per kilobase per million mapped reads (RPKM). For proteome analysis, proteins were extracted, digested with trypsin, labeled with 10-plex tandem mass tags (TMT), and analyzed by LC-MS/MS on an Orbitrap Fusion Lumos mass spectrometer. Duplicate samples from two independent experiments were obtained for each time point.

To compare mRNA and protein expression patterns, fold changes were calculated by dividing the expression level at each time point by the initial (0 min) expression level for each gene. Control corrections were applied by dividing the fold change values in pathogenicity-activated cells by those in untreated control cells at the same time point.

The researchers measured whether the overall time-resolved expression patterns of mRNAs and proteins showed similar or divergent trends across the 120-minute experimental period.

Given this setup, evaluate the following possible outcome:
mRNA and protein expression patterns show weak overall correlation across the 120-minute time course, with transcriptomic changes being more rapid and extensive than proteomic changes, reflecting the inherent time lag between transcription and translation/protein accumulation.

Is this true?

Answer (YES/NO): NO